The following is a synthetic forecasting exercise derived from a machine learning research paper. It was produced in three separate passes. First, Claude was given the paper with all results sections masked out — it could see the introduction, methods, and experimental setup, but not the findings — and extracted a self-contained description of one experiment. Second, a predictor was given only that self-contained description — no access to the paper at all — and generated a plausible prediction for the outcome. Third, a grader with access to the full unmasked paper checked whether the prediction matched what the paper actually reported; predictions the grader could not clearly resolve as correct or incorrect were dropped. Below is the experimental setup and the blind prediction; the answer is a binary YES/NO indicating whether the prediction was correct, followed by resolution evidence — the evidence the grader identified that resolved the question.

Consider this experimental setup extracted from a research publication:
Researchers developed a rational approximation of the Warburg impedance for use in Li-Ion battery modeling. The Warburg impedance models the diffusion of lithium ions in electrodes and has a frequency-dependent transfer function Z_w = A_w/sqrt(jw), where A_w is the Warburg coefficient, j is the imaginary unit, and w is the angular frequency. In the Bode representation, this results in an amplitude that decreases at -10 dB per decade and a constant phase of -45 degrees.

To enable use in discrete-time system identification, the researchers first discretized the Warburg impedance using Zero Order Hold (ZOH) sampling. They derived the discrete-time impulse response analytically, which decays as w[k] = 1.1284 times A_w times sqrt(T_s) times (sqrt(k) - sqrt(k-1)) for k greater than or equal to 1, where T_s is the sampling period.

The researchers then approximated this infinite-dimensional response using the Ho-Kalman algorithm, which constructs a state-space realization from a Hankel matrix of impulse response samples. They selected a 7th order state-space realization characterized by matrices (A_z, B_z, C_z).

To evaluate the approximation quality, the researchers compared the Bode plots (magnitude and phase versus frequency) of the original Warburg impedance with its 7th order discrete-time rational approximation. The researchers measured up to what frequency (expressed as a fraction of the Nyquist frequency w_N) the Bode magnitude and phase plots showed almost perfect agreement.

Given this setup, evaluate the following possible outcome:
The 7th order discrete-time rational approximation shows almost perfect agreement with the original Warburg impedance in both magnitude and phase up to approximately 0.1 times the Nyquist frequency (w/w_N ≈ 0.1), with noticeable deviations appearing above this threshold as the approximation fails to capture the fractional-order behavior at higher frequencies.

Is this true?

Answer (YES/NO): NO